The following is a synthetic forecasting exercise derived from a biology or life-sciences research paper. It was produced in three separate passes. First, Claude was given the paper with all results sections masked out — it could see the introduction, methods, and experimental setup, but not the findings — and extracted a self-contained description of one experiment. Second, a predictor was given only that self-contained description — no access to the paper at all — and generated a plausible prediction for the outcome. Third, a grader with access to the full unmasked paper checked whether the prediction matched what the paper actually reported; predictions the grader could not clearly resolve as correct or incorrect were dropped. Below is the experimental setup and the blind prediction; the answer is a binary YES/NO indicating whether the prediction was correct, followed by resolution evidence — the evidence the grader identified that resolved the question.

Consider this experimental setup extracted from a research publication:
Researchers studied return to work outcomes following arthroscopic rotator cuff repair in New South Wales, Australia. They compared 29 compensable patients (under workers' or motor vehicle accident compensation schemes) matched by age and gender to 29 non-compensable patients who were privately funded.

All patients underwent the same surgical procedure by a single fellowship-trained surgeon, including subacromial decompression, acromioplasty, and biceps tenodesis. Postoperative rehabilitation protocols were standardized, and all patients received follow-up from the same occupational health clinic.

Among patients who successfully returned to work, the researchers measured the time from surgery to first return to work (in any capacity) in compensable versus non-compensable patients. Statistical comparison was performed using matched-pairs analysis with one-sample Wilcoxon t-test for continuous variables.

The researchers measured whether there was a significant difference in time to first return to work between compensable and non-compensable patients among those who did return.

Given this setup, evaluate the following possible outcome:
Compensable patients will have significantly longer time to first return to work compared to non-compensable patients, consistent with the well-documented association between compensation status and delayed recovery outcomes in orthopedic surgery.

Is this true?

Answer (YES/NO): NO